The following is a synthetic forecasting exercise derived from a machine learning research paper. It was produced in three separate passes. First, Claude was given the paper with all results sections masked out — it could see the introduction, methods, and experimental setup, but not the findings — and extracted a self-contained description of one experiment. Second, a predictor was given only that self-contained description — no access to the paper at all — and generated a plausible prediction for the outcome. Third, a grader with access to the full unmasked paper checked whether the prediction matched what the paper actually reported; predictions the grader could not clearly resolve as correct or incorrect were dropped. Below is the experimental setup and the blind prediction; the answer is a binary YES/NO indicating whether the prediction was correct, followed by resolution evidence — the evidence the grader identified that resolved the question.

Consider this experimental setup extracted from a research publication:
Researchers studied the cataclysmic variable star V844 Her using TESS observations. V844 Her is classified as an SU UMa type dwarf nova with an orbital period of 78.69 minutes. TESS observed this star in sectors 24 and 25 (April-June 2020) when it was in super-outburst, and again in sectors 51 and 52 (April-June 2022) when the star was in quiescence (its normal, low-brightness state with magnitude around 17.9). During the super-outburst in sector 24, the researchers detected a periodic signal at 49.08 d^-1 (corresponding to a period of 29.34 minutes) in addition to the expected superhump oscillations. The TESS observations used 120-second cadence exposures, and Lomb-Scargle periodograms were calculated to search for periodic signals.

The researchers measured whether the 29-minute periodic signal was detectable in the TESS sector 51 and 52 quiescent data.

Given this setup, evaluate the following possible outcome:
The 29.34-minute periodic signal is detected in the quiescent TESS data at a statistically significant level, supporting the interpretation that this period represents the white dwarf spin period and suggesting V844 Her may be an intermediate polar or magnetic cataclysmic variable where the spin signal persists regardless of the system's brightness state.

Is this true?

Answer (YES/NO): NO